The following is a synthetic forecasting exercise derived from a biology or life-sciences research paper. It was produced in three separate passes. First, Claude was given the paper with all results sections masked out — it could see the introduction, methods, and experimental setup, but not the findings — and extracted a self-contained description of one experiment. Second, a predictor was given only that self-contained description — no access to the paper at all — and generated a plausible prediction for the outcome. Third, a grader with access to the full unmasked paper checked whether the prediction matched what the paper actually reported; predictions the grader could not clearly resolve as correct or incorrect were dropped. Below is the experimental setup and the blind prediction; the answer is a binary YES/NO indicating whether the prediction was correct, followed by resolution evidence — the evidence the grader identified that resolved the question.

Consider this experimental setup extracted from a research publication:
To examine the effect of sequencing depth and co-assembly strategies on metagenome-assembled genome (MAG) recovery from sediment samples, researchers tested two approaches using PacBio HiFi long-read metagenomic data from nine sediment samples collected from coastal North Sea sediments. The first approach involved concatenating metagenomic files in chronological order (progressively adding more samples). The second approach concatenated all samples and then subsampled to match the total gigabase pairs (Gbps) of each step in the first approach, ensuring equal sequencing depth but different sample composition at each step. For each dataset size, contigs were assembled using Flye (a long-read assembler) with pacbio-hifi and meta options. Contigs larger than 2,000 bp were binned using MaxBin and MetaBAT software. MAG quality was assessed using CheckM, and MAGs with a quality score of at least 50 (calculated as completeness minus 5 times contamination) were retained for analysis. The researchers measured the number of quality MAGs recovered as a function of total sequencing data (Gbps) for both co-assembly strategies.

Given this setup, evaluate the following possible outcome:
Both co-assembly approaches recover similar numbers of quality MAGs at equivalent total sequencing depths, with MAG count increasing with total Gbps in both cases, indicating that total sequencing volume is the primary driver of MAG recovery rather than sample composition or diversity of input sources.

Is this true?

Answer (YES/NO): YES